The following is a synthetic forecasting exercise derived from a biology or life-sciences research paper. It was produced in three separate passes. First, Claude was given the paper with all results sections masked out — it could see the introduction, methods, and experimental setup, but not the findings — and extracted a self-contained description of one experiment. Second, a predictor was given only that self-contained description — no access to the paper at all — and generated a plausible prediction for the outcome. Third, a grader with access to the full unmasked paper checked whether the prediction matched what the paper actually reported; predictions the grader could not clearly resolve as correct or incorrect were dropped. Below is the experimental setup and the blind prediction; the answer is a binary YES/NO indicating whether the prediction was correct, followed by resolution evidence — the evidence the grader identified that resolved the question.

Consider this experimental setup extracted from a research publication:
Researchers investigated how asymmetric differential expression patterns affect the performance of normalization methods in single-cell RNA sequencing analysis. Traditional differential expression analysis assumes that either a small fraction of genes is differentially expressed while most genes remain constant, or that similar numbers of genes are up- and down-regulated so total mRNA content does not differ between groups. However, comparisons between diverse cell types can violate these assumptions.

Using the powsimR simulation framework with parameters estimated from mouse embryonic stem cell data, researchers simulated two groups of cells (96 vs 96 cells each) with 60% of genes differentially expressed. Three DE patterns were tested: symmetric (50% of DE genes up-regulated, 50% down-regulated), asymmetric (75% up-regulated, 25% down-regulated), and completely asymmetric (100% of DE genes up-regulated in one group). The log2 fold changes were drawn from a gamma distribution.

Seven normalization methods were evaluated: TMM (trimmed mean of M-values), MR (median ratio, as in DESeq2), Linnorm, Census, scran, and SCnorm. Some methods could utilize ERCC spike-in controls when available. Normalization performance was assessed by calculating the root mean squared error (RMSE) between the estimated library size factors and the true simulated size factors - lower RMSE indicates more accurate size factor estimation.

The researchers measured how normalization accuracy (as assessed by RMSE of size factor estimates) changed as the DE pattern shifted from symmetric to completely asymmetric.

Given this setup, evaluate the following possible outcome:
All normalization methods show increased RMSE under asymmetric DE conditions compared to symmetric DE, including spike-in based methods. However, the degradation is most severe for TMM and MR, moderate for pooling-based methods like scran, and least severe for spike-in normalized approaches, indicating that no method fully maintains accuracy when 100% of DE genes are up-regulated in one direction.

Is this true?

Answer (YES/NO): NO